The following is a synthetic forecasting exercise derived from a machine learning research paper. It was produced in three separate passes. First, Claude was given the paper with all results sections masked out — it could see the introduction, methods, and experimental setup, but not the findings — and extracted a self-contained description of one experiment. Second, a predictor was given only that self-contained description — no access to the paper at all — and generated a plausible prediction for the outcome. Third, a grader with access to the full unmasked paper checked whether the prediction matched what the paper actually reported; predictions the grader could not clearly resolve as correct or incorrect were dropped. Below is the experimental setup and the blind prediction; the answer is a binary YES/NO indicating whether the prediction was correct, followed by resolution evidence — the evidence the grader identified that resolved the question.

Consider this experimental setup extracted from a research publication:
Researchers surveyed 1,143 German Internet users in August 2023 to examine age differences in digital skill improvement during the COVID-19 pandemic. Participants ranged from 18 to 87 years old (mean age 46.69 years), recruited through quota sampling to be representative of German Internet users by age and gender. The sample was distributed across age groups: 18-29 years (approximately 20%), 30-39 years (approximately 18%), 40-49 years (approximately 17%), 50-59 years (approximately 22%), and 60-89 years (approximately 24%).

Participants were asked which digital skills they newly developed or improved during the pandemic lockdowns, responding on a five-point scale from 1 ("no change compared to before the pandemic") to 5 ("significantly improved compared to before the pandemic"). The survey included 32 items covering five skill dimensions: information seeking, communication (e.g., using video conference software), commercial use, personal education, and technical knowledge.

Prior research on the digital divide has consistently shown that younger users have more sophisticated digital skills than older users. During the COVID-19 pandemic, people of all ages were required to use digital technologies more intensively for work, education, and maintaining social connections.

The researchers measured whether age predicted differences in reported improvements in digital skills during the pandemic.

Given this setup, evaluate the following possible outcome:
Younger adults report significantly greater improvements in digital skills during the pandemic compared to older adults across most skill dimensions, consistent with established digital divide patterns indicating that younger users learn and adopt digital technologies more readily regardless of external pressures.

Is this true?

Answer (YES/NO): YES